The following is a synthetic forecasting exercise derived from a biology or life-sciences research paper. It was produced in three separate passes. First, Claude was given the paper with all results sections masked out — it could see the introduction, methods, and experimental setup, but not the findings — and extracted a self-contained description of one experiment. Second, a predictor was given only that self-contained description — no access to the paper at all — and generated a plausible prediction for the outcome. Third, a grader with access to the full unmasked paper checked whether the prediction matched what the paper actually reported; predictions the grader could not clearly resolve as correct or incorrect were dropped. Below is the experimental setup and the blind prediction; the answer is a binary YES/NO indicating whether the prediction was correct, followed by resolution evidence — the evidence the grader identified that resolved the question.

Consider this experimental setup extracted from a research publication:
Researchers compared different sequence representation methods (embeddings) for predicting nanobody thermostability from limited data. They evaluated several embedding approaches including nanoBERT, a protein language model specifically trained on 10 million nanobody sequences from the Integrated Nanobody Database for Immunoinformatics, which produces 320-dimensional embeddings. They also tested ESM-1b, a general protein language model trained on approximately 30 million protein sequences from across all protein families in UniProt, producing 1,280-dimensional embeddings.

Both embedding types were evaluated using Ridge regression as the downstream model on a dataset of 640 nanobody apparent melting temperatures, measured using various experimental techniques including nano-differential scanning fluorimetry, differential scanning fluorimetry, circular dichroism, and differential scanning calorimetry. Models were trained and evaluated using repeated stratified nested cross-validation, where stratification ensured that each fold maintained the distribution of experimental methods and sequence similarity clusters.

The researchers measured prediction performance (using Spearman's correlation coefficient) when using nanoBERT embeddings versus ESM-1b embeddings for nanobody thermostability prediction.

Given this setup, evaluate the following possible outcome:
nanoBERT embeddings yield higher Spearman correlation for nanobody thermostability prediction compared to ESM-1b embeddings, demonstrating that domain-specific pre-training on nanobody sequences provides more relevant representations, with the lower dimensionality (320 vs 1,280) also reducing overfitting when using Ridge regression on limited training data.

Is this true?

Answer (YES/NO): NO